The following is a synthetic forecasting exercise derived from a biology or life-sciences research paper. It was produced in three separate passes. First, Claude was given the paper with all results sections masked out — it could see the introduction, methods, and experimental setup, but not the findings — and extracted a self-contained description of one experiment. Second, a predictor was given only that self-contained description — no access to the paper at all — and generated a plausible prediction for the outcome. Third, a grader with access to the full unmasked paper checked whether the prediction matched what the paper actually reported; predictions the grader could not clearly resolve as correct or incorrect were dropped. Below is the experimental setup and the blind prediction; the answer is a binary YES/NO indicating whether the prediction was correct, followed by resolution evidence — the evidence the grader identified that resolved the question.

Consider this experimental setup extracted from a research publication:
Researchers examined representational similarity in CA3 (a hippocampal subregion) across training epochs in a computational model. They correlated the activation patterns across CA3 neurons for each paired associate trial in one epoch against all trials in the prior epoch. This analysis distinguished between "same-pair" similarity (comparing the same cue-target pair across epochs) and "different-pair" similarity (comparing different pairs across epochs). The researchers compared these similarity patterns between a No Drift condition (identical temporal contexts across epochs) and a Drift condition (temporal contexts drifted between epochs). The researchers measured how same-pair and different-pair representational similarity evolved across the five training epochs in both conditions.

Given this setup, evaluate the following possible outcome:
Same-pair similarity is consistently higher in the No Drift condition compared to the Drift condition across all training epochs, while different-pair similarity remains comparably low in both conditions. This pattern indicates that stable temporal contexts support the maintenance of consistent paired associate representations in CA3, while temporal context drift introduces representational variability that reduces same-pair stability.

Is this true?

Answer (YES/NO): NO